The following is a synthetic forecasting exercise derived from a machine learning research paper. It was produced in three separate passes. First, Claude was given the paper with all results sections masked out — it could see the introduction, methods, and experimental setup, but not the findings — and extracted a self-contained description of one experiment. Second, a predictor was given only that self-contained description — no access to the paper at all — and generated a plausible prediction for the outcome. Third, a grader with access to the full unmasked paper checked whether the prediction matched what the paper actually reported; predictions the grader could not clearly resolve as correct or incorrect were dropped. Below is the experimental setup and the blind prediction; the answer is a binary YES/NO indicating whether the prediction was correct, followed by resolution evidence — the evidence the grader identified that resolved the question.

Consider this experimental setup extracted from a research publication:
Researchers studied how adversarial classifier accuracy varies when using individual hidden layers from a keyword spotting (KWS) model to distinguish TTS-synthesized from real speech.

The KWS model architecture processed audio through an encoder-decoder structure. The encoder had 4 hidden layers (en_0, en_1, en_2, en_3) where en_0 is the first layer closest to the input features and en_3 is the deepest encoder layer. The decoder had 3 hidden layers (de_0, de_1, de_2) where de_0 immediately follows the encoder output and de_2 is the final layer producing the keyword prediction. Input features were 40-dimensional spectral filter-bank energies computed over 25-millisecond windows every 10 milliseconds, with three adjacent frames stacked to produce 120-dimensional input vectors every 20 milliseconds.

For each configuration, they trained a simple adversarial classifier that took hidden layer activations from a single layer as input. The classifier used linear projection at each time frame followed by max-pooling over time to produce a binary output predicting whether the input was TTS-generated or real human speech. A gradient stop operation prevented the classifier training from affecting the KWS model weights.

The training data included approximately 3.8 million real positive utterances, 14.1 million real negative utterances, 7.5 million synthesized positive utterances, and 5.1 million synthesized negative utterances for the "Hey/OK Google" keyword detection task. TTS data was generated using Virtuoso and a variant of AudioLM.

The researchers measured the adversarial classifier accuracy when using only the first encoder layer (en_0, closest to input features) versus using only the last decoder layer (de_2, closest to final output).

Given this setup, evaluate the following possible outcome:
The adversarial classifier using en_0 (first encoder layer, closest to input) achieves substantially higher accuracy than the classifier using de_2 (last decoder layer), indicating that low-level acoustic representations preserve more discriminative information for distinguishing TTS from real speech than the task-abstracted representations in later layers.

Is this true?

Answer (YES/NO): NO